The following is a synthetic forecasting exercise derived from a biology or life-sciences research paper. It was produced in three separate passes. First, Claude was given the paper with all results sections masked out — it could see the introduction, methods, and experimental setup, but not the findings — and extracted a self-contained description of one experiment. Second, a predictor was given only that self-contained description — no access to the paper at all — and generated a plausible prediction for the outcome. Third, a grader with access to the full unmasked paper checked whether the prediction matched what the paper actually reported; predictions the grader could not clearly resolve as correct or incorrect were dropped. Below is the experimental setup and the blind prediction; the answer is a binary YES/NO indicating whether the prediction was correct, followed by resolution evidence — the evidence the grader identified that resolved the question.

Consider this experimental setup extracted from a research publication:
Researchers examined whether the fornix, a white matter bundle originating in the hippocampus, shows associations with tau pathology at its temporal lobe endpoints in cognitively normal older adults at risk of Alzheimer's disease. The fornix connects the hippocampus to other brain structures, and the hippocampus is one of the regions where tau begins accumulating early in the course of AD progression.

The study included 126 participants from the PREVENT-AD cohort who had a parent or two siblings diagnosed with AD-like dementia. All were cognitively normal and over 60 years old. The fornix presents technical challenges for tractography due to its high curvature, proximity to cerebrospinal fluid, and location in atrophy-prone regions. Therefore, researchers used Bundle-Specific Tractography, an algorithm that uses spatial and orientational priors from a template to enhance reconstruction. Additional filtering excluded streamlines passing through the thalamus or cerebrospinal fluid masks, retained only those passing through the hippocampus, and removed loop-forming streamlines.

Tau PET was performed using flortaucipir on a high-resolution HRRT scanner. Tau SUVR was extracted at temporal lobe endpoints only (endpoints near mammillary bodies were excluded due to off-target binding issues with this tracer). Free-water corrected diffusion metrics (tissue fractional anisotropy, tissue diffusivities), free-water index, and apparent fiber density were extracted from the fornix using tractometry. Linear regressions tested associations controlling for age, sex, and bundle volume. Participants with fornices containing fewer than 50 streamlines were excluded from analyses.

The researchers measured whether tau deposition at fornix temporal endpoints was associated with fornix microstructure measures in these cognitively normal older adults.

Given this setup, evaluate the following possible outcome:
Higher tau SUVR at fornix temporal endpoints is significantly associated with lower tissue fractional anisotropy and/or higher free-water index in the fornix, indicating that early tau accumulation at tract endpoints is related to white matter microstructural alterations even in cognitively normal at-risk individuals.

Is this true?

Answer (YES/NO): NO